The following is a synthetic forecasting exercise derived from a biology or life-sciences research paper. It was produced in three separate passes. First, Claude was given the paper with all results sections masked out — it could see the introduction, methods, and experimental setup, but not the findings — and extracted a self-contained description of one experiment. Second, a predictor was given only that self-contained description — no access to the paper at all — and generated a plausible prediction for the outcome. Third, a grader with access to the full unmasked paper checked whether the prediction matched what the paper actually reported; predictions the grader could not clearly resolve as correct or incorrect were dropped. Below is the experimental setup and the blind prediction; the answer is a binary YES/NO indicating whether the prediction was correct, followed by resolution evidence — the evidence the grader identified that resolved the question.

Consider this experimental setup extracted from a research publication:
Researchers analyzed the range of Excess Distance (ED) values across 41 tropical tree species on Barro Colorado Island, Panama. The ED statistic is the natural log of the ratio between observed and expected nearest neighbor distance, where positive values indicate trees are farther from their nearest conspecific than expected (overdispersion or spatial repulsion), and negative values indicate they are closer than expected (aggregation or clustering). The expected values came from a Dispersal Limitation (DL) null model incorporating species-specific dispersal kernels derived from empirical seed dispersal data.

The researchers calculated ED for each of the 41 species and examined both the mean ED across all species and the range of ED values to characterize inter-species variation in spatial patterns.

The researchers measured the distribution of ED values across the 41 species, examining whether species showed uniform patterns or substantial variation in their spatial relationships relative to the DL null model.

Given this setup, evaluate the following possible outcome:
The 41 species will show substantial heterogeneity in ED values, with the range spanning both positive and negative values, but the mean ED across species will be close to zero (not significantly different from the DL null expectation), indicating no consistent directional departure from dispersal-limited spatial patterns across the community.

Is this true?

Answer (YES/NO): NO